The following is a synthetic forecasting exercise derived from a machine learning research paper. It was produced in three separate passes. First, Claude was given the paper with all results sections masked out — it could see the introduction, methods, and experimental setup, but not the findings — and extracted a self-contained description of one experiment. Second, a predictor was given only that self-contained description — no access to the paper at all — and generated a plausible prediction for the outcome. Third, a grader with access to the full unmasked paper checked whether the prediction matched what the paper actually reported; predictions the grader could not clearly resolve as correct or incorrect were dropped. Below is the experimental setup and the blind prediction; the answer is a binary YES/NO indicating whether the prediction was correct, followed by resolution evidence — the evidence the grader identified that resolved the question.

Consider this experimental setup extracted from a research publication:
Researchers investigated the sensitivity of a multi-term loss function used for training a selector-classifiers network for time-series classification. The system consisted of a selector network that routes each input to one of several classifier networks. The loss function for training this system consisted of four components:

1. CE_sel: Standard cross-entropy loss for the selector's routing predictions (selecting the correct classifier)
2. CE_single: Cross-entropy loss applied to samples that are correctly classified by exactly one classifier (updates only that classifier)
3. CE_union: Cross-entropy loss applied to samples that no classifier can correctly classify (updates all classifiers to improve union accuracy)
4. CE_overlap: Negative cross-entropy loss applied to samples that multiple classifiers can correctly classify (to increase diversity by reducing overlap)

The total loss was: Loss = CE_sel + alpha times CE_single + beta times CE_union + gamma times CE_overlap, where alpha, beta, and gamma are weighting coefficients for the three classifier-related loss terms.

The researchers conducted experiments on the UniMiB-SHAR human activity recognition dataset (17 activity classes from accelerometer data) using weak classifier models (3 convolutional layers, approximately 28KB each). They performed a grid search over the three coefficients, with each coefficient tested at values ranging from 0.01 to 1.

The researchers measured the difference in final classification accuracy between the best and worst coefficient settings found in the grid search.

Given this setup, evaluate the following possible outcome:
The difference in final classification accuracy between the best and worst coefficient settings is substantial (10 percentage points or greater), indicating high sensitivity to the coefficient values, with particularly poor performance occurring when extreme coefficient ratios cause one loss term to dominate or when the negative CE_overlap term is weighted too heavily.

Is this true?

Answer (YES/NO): NO